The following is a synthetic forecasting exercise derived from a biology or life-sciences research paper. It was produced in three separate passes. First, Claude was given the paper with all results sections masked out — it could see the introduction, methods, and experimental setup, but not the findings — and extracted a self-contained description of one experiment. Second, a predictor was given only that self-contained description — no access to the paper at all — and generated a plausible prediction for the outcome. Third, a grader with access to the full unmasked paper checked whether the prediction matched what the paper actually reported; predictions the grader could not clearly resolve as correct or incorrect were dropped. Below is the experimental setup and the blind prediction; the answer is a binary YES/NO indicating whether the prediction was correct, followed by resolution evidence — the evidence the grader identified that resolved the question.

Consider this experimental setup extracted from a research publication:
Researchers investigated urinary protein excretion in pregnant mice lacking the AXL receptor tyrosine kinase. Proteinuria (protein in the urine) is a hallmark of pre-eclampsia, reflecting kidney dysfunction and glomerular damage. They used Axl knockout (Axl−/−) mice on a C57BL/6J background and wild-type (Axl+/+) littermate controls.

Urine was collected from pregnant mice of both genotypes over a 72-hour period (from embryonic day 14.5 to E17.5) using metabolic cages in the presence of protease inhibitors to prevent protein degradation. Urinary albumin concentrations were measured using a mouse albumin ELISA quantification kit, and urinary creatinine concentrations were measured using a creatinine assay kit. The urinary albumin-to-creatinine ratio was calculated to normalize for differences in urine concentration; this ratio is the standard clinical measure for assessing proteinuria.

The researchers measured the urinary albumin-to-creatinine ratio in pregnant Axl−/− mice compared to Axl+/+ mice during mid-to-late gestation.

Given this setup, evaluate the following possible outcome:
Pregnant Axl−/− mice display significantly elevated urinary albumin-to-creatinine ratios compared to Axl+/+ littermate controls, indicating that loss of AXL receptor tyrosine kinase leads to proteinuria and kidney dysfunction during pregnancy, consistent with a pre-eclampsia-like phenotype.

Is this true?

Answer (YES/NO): YES